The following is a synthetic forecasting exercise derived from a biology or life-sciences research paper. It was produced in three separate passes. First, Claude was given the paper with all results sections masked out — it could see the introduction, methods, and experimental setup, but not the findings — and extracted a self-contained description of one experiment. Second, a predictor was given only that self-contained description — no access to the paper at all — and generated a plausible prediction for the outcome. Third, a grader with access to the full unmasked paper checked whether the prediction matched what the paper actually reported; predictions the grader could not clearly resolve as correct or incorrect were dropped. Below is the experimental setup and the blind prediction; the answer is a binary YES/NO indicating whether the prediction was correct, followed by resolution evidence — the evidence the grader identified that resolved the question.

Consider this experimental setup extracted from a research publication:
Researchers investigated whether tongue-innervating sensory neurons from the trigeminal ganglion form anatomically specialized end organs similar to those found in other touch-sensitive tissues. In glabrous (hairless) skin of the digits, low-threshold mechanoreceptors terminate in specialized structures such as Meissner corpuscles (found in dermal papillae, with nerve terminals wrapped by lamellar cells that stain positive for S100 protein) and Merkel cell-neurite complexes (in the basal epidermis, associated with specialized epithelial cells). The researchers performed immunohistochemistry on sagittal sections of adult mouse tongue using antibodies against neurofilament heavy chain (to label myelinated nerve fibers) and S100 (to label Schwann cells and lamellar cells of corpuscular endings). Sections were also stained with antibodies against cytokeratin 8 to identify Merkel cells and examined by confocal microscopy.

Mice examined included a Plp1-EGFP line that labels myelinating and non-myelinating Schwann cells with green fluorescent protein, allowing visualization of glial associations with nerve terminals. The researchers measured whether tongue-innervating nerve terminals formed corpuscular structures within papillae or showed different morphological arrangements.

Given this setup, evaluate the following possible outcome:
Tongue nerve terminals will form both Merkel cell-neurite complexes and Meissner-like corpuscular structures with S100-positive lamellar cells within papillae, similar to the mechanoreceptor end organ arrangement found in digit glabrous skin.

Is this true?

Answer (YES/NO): NO